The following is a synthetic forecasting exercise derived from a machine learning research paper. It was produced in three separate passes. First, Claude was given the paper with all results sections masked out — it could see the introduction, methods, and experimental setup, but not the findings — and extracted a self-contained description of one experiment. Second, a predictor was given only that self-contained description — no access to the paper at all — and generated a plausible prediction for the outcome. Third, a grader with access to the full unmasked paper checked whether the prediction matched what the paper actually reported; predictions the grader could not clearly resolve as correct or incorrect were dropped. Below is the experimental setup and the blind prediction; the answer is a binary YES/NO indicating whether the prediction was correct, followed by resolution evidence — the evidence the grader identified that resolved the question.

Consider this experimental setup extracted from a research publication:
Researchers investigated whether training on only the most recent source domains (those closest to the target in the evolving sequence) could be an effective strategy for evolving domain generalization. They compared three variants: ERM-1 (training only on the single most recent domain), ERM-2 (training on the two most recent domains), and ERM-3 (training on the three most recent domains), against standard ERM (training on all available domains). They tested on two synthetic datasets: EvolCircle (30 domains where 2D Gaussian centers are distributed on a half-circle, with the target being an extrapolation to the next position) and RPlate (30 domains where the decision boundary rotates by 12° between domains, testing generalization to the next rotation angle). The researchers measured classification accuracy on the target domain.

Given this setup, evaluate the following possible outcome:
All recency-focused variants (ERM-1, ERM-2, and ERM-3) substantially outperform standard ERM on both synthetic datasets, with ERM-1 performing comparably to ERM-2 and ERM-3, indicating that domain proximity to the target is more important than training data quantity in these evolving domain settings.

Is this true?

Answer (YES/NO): NO